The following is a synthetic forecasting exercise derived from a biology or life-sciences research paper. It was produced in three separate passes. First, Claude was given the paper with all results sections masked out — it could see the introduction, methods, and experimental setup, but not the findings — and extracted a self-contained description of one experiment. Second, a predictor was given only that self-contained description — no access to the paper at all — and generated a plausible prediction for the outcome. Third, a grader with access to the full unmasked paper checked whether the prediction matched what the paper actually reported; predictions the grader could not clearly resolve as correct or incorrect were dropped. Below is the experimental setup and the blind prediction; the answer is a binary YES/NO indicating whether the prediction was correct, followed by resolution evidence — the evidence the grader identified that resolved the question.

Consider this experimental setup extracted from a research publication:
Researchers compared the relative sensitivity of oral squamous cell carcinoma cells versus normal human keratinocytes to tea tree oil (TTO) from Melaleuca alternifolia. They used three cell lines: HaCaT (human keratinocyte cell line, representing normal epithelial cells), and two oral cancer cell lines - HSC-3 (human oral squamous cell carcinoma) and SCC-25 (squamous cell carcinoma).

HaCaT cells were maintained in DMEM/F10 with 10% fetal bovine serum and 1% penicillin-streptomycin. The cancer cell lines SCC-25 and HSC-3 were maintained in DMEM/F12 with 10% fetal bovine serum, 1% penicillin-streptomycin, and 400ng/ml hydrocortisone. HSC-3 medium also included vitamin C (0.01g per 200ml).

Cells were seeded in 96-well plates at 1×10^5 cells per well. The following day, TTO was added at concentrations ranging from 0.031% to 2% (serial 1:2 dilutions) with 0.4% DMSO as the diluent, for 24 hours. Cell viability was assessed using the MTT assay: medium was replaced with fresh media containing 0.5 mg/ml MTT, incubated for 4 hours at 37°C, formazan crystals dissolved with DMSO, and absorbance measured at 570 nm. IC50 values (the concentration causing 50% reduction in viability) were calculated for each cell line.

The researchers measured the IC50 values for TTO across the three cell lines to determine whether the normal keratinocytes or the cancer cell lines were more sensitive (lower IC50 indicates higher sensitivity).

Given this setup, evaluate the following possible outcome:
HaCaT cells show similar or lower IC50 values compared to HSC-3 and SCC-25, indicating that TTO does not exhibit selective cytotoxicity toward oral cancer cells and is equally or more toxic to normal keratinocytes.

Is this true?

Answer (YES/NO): NO